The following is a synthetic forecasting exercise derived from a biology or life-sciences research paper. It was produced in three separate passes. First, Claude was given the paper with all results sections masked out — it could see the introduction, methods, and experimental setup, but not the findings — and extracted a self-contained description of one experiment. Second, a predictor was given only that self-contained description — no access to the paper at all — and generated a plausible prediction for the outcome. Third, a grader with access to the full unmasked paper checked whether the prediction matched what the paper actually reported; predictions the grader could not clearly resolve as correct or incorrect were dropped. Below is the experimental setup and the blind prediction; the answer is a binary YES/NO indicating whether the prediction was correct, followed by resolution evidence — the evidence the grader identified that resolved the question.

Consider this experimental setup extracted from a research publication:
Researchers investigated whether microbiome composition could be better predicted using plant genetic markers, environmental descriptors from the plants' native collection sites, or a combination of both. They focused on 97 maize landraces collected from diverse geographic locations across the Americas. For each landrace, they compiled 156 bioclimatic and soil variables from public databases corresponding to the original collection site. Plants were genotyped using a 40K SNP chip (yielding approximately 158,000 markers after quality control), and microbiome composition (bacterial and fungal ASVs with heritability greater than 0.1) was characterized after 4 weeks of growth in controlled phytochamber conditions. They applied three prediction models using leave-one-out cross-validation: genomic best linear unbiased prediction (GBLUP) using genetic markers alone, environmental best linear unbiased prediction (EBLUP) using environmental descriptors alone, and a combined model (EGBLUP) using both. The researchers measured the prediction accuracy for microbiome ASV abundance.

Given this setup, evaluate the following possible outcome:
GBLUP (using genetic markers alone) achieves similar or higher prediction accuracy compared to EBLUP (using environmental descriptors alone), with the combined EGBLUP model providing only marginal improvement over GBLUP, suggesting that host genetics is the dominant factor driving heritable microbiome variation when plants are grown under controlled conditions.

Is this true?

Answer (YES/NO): NO